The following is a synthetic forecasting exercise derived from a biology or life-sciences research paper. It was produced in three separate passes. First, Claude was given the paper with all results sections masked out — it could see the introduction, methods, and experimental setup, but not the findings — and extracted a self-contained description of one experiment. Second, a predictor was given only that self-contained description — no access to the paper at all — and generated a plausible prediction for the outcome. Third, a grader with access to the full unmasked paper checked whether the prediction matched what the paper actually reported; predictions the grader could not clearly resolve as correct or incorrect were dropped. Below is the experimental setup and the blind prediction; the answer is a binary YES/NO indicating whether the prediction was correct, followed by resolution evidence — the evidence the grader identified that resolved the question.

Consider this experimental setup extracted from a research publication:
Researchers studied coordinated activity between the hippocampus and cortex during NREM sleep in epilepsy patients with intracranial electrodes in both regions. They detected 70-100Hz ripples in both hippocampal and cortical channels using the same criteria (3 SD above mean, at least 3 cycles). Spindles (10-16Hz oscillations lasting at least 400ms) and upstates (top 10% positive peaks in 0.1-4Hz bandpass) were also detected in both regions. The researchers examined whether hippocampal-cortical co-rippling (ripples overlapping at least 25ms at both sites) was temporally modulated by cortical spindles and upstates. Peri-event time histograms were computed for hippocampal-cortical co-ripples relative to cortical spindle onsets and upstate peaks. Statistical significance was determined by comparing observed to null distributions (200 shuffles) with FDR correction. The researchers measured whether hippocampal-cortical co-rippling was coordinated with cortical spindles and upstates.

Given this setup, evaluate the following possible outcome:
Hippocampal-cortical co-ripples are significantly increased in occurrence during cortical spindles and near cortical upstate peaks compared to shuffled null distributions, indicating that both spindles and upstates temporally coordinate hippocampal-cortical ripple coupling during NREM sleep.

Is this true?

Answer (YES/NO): YES